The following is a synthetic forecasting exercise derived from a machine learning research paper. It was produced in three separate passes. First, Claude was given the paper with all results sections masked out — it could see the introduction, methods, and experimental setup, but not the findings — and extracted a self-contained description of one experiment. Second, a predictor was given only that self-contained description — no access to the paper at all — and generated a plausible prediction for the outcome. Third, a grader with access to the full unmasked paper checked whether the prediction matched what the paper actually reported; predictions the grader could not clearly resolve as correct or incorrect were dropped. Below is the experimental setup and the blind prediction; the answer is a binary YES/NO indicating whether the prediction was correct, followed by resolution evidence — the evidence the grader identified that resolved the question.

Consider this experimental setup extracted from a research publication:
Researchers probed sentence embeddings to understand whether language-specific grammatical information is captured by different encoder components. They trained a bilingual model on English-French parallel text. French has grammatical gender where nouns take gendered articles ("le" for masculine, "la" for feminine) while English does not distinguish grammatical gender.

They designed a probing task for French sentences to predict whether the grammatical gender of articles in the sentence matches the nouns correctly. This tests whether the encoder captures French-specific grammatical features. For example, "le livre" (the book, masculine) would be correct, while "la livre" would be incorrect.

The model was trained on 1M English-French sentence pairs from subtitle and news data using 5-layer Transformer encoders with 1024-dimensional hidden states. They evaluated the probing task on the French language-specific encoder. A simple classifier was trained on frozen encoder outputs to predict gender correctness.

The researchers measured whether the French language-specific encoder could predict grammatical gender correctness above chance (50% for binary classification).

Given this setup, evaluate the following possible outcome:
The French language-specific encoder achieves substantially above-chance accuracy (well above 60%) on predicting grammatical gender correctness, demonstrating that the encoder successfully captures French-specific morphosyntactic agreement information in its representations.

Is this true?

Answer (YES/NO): NO